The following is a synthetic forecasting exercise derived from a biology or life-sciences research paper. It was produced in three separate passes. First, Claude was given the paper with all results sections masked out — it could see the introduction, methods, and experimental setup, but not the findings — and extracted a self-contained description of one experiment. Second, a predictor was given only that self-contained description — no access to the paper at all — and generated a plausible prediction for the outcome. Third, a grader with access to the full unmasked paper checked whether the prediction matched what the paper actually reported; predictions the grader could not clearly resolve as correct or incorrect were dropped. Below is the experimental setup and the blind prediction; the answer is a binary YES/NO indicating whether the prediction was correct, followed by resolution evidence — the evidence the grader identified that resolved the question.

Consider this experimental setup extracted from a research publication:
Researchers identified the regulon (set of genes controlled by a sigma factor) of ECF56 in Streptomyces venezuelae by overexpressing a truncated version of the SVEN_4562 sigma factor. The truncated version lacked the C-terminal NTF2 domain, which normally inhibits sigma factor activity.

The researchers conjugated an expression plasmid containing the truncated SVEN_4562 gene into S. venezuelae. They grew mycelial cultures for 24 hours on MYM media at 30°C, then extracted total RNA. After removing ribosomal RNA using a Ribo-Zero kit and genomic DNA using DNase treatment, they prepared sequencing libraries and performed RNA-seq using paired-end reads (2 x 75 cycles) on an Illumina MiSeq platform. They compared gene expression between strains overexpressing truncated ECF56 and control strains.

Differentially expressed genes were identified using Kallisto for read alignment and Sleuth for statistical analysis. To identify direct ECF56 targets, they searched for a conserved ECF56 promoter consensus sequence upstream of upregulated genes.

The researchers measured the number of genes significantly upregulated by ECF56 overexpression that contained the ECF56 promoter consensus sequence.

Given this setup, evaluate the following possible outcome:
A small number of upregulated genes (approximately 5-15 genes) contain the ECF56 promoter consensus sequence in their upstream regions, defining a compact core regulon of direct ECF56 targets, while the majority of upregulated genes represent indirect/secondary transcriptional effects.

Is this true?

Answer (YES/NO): YES